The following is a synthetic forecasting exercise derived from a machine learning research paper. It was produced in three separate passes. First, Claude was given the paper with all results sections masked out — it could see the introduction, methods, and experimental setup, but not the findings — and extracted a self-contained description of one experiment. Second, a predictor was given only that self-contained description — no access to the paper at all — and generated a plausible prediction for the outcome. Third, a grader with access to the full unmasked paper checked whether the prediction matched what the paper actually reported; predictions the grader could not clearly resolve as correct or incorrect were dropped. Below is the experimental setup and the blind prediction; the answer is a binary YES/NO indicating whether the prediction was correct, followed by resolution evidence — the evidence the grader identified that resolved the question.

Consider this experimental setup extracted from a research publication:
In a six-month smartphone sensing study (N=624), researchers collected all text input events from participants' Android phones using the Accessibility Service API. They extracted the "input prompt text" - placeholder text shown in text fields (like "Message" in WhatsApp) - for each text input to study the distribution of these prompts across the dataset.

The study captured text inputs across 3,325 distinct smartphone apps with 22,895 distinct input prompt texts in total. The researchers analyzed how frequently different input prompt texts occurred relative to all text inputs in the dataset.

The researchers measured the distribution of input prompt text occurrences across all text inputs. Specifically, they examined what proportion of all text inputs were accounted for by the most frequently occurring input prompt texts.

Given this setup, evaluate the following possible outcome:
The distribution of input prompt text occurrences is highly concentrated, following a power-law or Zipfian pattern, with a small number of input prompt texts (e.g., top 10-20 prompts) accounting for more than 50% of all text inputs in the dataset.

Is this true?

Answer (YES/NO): NO